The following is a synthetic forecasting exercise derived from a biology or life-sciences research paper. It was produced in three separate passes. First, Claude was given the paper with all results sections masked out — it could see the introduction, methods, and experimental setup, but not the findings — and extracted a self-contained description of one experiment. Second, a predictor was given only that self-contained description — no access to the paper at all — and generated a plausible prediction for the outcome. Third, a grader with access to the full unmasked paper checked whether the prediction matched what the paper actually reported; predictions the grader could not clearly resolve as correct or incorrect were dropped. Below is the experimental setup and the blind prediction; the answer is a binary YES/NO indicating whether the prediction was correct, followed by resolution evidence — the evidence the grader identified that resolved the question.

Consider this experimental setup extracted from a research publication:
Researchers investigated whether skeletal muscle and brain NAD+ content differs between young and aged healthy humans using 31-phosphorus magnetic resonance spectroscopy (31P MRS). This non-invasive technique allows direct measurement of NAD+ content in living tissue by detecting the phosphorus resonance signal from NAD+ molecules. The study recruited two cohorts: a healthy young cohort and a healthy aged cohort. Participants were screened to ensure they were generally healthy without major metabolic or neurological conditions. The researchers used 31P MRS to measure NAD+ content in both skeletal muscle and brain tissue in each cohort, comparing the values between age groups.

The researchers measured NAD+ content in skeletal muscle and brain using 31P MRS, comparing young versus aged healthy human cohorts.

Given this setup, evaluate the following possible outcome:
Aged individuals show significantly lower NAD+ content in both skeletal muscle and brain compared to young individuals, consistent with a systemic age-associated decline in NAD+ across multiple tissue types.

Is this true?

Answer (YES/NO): NO